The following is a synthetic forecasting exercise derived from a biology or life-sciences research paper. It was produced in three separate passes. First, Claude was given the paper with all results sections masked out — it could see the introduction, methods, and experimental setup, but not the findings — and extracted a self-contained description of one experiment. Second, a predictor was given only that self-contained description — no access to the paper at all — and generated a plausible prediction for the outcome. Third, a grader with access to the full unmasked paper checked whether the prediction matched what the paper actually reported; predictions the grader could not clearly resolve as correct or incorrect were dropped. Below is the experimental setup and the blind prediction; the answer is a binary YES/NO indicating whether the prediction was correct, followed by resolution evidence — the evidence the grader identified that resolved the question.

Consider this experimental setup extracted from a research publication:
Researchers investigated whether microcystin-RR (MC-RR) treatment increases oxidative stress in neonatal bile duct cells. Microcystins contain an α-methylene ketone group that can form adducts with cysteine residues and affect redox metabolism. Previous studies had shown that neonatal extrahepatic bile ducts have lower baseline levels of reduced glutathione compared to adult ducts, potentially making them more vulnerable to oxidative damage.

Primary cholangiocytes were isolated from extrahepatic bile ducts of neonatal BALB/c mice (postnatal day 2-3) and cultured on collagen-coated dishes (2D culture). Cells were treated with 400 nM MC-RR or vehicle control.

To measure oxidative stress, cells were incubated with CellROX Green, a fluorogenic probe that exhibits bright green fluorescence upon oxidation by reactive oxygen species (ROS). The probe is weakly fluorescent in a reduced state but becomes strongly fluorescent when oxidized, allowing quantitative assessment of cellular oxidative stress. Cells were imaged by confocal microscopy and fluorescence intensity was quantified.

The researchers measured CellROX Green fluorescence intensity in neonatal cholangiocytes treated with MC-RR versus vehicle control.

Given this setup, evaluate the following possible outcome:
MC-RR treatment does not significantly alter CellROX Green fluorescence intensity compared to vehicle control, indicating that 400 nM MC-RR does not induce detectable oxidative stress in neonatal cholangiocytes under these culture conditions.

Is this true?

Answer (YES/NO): NO